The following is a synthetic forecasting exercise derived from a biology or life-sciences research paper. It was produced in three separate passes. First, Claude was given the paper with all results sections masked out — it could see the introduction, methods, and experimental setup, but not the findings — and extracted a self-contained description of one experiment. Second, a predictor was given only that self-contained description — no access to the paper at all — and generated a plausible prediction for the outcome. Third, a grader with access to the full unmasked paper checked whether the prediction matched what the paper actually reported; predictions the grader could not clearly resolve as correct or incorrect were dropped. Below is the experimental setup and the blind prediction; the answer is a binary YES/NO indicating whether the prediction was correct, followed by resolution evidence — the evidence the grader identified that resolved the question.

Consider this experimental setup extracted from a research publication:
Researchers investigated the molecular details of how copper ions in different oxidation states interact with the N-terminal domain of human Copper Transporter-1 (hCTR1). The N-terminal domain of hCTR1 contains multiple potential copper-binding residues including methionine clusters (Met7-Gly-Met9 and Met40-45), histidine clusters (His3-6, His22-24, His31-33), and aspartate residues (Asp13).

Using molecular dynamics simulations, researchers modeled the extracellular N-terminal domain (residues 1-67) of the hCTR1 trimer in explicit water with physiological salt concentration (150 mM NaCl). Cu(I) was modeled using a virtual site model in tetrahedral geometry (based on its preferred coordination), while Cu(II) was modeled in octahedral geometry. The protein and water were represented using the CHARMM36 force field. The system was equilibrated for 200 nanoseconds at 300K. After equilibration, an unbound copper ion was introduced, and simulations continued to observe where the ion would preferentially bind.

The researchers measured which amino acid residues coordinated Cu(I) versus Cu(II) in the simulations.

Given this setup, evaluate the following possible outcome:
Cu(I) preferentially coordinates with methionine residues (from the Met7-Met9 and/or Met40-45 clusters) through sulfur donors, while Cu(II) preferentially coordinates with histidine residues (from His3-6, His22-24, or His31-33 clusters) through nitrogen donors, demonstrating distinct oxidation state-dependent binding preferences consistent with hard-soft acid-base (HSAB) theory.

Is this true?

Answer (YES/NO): YES